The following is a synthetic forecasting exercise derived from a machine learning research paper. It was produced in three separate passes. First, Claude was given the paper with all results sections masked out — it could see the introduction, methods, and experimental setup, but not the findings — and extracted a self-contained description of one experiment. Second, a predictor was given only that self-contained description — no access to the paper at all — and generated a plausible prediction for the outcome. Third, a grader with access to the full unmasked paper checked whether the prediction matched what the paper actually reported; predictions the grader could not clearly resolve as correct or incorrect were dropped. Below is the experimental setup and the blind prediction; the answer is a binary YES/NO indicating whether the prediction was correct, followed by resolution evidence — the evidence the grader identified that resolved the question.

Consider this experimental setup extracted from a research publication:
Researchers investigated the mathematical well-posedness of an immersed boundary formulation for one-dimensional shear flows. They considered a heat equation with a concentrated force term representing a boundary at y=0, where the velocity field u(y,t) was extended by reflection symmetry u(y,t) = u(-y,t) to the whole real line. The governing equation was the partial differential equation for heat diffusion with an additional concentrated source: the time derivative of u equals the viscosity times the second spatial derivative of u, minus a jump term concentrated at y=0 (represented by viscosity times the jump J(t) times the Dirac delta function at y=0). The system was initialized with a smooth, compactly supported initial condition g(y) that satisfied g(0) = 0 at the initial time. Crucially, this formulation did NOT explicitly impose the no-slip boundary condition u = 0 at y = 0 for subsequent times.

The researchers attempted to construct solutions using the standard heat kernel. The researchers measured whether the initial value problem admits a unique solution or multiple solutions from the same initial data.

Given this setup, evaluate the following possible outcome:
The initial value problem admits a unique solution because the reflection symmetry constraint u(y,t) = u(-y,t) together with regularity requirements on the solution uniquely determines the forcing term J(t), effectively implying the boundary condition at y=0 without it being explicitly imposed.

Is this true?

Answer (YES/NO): NO